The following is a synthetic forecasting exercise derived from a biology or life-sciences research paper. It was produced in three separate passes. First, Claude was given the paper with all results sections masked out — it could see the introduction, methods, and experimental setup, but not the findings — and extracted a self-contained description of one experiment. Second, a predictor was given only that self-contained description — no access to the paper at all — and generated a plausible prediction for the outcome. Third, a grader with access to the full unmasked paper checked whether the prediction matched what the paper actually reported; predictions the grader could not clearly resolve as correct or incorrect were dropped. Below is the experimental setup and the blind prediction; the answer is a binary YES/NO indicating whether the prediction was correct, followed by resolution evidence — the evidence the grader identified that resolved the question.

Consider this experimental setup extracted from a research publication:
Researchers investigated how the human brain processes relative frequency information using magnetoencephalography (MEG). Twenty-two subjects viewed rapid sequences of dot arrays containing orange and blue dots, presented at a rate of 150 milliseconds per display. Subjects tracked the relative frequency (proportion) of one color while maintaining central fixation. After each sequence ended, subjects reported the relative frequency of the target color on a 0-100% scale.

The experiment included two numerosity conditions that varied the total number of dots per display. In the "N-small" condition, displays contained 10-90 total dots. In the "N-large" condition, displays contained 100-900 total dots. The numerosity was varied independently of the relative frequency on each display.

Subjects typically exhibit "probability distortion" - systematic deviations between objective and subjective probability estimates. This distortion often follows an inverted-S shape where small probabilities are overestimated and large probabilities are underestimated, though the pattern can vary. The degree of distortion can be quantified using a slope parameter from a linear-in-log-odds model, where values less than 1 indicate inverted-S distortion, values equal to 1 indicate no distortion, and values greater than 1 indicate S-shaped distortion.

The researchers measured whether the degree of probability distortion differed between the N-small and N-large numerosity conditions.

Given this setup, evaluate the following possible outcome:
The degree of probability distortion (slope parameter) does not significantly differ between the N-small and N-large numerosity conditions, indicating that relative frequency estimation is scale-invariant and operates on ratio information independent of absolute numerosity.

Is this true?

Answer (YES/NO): NO